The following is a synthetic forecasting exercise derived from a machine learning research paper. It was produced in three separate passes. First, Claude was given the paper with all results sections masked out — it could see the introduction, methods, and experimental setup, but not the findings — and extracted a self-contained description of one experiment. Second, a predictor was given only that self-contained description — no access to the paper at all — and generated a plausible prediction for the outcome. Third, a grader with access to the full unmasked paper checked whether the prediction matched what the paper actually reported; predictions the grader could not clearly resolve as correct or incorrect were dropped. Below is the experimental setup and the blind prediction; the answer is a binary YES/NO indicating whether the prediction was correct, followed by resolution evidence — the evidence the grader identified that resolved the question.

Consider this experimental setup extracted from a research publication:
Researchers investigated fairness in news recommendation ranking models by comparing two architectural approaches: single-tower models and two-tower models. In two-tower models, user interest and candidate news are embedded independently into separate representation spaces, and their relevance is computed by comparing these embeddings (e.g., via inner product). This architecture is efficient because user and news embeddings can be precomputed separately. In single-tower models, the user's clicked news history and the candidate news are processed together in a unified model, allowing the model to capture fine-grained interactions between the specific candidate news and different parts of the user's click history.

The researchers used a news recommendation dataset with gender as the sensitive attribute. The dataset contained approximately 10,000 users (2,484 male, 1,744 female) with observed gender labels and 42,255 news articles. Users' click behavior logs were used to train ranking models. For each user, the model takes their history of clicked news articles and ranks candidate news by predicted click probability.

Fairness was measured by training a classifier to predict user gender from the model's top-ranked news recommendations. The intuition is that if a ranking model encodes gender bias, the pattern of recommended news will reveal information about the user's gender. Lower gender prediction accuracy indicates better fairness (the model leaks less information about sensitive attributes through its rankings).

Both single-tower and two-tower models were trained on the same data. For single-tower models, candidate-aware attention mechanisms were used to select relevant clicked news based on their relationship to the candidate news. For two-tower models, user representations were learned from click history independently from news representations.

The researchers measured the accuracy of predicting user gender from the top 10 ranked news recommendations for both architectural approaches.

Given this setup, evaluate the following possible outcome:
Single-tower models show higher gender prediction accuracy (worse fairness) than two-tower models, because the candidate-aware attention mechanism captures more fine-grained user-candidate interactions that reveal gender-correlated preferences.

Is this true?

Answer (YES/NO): YES